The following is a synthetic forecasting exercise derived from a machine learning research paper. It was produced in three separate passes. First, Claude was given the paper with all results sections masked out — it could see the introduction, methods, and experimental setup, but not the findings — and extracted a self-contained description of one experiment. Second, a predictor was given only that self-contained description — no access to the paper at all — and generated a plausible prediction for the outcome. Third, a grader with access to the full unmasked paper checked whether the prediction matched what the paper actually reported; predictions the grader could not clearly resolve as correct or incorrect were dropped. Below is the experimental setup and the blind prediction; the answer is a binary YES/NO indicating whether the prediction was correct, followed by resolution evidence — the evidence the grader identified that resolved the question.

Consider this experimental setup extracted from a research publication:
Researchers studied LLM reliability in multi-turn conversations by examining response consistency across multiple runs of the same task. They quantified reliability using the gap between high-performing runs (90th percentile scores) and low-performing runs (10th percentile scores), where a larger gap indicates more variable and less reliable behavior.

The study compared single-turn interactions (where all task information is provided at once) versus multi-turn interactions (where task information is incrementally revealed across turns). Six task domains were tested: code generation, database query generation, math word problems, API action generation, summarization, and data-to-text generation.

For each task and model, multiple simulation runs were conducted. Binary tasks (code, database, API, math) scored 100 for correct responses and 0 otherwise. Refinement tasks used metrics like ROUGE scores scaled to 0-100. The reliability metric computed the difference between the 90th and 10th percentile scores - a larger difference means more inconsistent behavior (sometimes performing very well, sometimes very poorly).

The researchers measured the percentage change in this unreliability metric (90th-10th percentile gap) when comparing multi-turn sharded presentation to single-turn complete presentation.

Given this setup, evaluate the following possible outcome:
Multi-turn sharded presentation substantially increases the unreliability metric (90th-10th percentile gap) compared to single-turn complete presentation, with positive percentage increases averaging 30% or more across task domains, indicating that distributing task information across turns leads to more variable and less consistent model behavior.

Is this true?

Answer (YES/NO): YES